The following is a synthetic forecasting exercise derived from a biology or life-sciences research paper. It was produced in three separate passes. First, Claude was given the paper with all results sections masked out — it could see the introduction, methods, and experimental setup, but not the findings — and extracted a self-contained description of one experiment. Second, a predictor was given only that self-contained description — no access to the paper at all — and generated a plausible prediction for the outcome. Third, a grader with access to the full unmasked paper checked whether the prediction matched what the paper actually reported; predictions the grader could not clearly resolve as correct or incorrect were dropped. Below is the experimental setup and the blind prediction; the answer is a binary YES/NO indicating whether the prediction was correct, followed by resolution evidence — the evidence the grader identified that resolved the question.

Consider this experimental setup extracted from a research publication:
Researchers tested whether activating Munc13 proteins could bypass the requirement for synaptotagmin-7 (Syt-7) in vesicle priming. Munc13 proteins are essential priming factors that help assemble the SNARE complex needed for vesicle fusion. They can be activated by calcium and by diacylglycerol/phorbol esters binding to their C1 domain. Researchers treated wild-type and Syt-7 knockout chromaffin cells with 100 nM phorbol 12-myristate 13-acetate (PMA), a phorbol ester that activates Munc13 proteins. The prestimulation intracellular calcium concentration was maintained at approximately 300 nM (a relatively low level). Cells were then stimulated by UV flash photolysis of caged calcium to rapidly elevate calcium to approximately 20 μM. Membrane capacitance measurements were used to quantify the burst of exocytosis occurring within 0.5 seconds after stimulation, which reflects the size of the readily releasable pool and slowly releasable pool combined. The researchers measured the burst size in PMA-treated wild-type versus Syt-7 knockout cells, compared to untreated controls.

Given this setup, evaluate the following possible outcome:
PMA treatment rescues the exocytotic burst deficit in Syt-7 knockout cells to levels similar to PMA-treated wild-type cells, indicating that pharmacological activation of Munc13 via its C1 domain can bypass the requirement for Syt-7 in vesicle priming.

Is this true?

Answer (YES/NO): NO